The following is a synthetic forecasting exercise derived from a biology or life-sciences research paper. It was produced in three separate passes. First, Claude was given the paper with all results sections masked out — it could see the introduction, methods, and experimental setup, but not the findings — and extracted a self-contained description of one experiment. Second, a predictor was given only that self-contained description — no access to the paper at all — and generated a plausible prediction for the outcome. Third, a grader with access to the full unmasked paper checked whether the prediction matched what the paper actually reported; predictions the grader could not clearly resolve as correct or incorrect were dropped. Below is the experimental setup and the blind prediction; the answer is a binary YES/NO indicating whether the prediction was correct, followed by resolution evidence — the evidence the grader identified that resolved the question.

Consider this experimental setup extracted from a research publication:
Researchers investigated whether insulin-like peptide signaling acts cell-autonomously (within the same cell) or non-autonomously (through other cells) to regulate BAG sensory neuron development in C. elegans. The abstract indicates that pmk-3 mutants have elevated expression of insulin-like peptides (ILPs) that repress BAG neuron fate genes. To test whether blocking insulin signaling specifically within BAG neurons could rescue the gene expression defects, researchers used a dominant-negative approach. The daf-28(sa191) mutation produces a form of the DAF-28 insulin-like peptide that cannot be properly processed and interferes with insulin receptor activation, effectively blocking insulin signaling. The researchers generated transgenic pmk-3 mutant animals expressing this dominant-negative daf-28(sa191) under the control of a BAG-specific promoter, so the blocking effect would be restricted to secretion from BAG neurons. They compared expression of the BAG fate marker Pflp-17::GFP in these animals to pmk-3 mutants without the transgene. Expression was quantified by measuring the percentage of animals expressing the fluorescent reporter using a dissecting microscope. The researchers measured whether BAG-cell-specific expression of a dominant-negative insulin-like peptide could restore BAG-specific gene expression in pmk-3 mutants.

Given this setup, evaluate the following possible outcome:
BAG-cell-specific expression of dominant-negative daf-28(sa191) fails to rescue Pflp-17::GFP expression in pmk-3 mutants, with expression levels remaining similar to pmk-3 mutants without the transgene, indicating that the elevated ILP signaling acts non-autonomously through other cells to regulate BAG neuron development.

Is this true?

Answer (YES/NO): NO